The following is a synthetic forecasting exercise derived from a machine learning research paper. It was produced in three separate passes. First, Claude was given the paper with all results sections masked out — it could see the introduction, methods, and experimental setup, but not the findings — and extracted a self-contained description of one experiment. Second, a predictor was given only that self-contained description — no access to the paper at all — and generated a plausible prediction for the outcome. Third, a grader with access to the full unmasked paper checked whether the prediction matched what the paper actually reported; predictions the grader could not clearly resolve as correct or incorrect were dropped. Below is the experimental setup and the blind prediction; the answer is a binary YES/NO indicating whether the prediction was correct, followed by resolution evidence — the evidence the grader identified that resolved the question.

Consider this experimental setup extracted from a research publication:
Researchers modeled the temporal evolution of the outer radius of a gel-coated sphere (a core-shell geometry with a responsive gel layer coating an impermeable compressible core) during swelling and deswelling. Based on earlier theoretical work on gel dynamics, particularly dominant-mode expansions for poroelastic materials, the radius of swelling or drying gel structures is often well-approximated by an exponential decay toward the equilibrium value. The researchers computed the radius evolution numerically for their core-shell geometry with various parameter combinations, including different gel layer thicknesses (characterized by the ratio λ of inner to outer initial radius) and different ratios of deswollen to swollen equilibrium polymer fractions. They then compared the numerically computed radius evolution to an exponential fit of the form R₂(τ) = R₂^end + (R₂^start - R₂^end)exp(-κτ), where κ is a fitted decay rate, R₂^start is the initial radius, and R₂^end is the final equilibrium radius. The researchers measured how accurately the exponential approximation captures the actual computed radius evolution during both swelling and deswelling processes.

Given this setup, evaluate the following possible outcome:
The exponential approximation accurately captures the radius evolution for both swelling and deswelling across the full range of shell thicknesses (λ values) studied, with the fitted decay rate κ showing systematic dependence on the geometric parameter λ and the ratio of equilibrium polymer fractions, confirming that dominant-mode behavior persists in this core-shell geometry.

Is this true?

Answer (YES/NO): YES